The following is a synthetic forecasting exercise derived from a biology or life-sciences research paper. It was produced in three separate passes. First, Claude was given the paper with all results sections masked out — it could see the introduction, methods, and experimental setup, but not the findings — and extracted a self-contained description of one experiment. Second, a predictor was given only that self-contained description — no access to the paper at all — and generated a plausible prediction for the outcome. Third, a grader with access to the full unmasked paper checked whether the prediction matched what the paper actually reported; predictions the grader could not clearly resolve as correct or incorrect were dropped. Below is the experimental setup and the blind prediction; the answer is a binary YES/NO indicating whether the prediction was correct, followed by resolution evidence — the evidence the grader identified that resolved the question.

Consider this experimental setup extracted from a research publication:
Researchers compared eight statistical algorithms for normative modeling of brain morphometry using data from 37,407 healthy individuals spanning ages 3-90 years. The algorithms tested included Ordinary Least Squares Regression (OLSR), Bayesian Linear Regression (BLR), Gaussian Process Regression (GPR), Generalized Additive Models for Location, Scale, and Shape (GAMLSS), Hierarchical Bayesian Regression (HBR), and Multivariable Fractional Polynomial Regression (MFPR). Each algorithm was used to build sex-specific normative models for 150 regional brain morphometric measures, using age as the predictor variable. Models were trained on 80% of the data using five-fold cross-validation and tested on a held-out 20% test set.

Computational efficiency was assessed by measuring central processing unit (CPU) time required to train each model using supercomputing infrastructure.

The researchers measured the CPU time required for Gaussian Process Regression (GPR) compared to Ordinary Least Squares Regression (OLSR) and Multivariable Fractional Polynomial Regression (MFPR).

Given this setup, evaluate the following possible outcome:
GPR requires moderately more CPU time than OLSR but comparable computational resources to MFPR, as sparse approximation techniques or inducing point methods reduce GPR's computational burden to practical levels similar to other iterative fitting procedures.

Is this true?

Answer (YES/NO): NO